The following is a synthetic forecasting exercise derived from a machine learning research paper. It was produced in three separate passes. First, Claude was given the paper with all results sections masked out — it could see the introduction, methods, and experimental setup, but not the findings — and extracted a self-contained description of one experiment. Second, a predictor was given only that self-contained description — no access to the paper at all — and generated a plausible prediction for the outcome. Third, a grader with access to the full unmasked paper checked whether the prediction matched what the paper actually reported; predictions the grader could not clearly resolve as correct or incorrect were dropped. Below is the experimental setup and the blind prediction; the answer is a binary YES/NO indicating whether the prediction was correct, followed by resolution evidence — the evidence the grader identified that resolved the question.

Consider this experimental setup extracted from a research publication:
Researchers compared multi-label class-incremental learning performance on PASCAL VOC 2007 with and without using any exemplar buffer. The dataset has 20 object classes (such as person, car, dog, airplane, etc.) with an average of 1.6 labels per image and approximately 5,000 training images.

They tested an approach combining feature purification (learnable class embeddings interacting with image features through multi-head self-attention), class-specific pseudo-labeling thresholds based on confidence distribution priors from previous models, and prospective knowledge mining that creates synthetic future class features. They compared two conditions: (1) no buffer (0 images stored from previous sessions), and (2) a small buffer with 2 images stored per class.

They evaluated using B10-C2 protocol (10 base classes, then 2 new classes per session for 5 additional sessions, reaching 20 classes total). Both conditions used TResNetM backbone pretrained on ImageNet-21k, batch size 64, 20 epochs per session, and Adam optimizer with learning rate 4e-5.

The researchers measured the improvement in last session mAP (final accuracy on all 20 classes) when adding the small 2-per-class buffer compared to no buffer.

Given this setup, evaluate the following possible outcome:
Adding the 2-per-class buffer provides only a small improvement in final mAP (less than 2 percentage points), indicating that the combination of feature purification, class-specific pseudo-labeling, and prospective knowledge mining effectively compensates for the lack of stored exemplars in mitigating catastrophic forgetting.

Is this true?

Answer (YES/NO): NO